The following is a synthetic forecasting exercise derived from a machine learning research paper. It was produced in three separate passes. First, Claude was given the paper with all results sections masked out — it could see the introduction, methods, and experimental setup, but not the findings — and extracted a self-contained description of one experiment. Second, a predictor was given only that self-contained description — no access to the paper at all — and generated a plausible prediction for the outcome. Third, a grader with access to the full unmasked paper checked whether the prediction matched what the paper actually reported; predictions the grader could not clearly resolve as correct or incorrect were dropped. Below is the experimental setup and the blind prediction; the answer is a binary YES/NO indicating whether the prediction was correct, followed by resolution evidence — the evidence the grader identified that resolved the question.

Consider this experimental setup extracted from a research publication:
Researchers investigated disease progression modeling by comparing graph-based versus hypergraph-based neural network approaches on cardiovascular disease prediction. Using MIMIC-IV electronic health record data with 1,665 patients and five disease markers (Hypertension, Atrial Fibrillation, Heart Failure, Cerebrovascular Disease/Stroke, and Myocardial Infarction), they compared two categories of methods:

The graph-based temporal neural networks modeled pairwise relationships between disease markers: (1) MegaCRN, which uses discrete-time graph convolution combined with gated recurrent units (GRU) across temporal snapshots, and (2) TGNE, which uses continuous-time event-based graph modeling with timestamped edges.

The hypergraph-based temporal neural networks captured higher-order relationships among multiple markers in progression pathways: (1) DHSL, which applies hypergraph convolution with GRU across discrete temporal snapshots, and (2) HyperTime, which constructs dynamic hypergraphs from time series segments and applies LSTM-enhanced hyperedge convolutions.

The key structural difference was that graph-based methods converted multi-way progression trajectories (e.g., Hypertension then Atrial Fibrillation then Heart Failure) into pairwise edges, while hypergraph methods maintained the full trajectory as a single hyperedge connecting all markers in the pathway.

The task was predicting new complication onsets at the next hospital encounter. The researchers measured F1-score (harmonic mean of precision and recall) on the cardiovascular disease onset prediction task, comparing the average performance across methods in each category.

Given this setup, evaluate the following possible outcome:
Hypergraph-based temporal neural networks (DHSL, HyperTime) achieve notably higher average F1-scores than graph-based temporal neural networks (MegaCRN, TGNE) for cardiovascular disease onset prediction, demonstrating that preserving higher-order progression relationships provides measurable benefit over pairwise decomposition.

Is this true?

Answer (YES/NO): NO